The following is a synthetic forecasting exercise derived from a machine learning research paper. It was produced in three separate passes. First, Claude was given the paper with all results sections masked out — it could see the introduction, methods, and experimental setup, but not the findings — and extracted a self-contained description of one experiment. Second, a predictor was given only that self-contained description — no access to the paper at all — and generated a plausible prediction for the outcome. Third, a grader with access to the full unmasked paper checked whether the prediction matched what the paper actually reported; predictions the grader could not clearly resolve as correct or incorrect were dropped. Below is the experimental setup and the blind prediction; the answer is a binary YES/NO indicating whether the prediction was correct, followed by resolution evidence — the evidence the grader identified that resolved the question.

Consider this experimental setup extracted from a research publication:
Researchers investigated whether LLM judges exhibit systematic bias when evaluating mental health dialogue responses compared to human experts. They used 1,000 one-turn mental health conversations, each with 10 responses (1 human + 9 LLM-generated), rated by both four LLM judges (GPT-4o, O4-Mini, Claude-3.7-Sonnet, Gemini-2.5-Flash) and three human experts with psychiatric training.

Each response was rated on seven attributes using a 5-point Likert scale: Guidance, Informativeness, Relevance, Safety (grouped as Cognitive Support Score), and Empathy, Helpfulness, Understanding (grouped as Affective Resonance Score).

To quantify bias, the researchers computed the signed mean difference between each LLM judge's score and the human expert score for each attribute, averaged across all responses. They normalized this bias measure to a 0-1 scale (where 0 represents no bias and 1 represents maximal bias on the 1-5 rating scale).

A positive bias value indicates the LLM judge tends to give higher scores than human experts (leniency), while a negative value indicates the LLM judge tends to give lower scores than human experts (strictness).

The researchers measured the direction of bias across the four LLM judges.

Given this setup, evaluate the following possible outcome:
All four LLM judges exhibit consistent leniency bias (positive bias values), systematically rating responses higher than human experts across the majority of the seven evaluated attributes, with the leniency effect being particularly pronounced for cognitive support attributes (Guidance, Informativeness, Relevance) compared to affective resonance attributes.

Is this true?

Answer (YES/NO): NO